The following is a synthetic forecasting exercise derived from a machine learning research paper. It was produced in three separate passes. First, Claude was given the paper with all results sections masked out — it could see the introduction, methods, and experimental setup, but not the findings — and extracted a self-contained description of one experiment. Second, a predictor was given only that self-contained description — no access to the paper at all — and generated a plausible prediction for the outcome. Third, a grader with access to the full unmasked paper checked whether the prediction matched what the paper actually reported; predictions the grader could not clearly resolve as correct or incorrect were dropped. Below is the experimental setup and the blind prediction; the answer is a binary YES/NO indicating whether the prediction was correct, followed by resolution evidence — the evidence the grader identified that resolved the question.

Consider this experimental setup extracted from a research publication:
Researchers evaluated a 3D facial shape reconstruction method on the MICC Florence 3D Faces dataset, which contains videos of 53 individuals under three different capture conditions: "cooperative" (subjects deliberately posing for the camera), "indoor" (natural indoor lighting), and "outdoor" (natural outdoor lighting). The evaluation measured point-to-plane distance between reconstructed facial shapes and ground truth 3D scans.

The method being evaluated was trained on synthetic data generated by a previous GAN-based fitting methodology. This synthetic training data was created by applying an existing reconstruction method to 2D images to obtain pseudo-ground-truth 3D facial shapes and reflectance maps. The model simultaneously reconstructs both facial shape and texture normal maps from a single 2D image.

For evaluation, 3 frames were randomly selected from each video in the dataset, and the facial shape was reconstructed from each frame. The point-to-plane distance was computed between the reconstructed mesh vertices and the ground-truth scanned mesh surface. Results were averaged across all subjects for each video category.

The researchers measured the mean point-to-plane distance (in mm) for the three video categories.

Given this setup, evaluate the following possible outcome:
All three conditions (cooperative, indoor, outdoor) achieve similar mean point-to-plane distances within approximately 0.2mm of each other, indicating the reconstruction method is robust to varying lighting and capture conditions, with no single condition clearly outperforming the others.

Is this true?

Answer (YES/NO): YES